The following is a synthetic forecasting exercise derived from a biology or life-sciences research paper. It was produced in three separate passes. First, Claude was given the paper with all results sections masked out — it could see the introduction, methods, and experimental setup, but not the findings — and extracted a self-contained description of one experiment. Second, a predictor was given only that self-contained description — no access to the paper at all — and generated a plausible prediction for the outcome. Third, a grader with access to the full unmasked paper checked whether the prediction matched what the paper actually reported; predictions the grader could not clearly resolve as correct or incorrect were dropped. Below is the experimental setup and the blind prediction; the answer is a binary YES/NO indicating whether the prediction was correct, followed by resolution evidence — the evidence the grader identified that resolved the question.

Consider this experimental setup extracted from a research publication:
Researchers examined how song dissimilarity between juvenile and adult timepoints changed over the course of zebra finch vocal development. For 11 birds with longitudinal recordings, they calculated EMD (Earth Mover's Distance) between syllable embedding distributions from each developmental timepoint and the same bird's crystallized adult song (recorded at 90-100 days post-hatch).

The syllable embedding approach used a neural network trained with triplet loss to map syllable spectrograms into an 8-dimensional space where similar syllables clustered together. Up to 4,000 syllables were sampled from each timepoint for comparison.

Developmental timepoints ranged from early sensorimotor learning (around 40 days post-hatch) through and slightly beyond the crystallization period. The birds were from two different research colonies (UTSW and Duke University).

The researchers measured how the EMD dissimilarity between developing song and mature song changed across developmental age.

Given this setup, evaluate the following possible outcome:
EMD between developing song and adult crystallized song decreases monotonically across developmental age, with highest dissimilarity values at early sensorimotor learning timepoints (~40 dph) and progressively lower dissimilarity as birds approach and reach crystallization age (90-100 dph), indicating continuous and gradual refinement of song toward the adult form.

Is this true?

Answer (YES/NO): NO